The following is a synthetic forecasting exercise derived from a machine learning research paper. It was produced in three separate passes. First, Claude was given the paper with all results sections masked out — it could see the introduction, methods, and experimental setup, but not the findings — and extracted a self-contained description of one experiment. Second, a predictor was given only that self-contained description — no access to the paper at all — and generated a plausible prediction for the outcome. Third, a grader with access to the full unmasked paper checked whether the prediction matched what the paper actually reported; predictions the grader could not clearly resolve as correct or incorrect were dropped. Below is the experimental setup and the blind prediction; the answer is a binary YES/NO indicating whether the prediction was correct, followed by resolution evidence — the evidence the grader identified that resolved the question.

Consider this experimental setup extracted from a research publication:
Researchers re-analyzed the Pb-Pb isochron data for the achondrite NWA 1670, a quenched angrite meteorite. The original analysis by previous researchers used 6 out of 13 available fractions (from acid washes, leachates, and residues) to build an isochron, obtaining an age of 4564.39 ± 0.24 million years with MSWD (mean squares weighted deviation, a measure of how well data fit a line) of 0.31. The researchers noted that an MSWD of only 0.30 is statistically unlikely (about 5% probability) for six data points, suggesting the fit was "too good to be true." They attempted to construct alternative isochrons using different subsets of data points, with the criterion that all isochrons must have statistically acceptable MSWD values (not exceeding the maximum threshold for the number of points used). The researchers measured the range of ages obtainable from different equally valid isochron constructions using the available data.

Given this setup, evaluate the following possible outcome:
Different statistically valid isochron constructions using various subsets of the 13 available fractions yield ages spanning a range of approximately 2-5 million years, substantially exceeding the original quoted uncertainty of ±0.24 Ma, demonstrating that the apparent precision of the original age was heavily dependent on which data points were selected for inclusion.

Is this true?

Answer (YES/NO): NO